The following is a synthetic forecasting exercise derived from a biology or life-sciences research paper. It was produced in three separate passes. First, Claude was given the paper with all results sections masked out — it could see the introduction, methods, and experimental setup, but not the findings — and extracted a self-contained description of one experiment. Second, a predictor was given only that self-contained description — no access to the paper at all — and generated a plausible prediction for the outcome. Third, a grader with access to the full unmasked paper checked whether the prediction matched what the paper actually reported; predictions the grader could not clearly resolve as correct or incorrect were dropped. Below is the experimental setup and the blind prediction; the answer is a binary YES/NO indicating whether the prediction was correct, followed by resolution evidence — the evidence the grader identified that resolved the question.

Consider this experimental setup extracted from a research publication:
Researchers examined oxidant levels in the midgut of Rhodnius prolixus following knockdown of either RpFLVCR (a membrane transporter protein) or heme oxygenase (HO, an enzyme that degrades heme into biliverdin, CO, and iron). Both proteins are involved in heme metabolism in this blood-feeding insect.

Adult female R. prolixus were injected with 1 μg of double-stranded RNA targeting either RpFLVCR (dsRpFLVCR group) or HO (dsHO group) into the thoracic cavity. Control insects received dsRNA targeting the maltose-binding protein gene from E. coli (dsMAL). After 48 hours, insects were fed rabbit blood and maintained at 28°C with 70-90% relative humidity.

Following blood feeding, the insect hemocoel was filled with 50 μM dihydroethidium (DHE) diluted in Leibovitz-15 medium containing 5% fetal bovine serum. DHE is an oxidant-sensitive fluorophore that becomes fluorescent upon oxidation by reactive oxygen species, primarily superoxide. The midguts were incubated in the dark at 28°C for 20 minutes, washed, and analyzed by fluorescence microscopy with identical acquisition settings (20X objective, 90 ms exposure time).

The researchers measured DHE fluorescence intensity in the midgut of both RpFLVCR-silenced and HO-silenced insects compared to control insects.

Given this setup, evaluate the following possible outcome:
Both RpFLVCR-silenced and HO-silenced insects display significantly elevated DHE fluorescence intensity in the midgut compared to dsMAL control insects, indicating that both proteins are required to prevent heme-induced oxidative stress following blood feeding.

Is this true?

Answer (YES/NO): NO